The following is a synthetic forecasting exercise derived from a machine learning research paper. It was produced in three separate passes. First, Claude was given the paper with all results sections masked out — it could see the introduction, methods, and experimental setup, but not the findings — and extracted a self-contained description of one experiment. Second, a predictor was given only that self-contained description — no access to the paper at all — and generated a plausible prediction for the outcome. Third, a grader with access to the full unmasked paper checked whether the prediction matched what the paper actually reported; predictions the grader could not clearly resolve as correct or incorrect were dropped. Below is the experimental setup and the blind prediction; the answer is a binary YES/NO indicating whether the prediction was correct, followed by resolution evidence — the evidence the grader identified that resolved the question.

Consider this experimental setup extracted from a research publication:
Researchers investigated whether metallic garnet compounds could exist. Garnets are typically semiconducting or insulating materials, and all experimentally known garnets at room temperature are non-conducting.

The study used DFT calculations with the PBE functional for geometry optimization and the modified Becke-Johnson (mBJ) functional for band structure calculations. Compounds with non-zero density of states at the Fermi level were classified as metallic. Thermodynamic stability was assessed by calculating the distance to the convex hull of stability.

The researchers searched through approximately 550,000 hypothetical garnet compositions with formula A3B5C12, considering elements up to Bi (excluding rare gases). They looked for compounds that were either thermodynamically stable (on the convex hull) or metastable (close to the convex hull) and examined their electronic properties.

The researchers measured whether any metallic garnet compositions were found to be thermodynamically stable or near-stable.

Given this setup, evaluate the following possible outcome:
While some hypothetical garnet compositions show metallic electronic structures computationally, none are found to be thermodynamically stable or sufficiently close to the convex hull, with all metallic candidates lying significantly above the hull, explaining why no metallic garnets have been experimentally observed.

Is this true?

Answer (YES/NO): NO